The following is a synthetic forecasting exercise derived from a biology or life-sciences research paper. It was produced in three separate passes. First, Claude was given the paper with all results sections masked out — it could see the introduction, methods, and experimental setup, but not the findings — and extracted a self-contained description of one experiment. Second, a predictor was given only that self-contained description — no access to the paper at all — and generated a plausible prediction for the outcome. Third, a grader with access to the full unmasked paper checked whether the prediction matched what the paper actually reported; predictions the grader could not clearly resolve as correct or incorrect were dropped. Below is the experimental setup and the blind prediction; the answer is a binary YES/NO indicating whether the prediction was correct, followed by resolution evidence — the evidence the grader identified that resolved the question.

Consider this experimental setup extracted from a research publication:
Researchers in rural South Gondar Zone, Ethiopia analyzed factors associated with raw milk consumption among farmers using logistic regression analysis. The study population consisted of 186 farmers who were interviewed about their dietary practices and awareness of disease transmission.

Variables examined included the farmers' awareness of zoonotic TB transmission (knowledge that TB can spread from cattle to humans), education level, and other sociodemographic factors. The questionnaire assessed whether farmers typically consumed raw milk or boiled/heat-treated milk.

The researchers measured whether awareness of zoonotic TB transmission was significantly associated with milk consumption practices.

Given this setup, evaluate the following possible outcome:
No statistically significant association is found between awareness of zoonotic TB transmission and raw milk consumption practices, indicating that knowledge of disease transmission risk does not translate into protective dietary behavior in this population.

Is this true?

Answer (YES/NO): YES